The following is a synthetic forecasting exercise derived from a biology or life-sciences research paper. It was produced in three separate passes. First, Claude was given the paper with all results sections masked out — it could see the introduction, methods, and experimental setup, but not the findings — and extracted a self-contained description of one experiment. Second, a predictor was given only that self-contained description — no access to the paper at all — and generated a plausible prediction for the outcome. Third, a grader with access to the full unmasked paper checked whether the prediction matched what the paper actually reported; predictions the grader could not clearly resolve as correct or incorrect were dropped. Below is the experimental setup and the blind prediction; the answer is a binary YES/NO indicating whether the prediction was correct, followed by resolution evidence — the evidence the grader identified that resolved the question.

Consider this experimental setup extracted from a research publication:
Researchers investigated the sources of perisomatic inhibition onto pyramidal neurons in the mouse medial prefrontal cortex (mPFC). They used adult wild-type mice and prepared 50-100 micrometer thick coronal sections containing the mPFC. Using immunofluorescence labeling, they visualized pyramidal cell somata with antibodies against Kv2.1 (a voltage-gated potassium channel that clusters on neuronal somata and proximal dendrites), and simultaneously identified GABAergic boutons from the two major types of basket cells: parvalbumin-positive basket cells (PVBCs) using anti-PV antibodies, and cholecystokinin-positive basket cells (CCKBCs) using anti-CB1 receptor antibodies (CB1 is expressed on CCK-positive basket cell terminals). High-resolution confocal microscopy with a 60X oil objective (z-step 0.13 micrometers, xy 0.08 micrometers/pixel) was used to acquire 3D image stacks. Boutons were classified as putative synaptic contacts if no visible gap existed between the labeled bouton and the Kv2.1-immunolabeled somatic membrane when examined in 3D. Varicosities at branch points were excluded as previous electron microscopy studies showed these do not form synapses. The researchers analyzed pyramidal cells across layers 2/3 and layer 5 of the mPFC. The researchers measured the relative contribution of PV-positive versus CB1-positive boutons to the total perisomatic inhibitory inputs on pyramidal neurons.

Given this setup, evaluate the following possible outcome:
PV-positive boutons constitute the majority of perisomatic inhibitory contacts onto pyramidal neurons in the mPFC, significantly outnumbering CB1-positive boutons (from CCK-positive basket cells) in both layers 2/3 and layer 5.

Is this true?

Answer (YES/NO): NO